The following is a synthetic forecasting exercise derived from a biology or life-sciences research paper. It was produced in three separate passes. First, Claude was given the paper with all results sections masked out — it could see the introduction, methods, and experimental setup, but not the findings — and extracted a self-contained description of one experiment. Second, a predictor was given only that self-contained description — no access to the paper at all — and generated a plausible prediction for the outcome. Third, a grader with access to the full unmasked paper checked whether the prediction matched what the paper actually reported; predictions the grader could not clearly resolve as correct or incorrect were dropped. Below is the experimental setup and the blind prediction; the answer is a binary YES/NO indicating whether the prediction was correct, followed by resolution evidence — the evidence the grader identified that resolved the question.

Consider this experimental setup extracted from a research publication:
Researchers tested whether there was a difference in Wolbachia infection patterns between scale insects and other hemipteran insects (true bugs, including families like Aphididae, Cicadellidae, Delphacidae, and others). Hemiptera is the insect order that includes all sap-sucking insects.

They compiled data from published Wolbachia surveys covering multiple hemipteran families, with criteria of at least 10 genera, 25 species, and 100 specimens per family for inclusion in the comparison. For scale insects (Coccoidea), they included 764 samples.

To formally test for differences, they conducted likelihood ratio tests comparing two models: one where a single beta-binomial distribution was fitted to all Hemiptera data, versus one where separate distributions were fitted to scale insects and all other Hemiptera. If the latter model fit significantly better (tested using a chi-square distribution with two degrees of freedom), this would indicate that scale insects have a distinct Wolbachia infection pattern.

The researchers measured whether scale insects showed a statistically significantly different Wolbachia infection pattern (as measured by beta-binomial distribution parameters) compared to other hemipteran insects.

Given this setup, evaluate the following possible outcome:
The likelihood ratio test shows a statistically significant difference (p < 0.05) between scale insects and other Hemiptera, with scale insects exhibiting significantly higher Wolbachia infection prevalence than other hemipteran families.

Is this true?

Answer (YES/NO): NO